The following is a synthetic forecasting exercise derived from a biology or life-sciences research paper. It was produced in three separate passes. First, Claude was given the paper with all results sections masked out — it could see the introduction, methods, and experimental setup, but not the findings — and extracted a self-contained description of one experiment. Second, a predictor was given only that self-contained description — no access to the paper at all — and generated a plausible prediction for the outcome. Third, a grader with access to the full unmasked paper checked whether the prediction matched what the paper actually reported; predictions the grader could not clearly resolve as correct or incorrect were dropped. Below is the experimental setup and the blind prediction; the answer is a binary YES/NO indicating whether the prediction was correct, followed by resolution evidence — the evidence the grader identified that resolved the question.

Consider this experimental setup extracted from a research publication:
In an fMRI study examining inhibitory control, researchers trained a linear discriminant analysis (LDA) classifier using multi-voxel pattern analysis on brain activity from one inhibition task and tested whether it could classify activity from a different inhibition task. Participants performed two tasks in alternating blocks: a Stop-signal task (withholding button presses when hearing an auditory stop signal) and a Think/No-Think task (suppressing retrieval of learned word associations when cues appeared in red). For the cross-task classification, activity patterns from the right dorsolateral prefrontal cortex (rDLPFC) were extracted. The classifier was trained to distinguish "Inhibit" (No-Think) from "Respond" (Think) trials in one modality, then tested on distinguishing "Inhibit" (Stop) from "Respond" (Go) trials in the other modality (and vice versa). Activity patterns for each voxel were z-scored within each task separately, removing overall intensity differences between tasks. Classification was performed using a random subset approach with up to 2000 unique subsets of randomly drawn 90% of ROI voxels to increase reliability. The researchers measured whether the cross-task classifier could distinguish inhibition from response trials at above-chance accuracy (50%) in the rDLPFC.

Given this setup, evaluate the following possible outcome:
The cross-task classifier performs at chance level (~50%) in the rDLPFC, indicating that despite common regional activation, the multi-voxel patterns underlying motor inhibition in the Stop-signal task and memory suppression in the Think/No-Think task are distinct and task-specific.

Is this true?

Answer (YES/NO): NO